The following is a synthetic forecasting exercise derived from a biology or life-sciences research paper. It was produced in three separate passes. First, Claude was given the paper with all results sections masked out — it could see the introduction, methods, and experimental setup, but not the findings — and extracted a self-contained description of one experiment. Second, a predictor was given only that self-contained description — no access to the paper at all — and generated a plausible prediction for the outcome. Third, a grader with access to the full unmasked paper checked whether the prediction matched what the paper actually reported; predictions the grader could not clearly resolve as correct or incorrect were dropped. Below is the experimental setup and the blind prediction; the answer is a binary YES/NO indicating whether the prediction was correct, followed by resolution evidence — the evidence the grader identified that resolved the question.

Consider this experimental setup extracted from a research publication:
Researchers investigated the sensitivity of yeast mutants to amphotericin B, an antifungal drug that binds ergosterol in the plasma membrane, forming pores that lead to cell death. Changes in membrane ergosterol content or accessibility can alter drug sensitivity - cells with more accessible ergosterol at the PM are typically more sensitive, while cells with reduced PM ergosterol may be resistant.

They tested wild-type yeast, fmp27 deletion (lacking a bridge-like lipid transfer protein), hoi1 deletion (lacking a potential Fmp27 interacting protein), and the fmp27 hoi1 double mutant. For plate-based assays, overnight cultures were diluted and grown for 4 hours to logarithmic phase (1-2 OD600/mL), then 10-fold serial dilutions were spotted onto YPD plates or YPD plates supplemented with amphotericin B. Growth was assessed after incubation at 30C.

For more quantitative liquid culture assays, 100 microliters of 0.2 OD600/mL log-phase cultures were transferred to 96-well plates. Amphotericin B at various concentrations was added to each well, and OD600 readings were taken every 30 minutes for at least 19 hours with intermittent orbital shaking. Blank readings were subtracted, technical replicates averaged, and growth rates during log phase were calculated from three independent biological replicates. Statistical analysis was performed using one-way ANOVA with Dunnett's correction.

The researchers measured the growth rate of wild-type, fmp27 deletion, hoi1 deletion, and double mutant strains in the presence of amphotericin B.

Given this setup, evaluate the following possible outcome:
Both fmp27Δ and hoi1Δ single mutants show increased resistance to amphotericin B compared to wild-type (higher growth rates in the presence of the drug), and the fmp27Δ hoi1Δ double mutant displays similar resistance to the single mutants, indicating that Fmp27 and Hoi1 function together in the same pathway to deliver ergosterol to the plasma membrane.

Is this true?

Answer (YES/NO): NO